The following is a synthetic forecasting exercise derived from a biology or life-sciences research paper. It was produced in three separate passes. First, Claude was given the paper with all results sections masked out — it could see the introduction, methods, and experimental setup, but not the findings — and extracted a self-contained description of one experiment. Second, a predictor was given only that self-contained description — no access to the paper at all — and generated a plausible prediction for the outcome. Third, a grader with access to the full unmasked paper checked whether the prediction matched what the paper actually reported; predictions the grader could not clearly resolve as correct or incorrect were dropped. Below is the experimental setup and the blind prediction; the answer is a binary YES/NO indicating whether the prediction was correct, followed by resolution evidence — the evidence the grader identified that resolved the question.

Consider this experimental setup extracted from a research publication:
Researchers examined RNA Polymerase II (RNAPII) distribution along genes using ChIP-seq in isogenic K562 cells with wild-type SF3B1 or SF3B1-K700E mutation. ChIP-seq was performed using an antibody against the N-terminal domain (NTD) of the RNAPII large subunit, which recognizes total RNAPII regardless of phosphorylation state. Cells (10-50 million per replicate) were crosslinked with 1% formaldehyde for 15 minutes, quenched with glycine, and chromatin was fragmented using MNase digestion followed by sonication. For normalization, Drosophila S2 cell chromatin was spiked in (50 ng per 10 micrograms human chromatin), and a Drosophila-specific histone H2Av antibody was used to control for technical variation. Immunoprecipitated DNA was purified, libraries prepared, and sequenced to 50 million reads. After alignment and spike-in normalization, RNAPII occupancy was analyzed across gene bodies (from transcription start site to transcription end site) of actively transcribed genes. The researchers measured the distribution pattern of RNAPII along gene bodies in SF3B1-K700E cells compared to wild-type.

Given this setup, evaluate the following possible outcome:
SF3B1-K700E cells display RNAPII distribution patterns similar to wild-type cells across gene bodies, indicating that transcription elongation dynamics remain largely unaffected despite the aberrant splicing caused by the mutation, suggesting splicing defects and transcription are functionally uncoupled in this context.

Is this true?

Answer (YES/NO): NO